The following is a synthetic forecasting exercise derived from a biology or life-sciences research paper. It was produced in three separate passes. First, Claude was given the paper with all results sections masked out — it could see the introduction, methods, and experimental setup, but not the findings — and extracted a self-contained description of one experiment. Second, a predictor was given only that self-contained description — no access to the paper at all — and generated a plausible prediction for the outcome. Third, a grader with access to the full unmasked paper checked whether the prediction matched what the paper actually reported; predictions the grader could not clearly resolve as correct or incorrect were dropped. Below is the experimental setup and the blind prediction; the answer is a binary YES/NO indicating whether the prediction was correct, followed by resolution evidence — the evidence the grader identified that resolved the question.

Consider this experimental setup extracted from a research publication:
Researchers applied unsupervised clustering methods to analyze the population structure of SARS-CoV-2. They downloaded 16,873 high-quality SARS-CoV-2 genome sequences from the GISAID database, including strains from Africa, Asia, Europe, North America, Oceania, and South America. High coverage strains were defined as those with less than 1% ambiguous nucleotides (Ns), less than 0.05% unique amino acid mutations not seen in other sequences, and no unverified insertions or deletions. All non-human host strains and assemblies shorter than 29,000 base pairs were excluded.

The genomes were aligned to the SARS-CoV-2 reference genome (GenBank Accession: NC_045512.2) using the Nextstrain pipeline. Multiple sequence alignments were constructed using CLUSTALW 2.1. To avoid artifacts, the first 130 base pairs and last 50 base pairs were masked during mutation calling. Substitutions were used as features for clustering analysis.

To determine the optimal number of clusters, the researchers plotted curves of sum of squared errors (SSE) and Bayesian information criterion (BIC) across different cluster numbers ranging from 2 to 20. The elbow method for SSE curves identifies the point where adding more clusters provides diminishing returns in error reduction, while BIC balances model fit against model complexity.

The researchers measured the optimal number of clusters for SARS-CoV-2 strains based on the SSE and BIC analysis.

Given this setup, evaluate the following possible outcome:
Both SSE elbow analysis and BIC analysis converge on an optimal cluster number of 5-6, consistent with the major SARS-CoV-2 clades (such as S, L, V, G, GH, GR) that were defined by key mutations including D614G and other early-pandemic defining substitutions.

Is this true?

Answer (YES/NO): YES